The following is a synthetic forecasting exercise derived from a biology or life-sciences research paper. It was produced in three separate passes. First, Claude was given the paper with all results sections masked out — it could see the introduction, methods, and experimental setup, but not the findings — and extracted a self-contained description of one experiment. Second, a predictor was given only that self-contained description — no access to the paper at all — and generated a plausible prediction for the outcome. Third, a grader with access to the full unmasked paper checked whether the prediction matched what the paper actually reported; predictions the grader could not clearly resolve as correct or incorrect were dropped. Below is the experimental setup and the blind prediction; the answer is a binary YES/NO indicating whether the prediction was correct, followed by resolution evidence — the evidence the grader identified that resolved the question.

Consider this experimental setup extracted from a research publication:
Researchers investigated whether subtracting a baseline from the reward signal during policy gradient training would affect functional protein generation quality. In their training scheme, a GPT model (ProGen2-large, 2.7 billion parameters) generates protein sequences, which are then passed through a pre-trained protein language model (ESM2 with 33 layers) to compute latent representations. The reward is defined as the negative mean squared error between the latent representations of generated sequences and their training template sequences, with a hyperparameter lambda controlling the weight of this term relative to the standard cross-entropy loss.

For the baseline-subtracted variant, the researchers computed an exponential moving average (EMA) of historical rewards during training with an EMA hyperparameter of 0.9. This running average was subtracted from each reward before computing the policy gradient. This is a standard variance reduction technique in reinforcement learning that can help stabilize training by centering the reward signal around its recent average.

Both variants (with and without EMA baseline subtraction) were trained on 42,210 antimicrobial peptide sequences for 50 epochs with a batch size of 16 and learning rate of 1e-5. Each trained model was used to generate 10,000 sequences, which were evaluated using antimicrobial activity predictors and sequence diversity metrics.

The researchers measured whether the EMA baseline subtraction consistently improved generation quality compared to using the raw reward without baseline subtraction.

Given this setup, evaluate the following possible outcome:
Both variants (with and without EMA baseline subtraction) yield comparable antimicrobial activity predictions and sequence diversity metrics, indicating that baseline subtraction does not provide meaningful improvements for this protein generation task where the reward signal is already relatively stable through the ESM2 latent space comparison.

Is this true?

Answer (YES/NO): YES